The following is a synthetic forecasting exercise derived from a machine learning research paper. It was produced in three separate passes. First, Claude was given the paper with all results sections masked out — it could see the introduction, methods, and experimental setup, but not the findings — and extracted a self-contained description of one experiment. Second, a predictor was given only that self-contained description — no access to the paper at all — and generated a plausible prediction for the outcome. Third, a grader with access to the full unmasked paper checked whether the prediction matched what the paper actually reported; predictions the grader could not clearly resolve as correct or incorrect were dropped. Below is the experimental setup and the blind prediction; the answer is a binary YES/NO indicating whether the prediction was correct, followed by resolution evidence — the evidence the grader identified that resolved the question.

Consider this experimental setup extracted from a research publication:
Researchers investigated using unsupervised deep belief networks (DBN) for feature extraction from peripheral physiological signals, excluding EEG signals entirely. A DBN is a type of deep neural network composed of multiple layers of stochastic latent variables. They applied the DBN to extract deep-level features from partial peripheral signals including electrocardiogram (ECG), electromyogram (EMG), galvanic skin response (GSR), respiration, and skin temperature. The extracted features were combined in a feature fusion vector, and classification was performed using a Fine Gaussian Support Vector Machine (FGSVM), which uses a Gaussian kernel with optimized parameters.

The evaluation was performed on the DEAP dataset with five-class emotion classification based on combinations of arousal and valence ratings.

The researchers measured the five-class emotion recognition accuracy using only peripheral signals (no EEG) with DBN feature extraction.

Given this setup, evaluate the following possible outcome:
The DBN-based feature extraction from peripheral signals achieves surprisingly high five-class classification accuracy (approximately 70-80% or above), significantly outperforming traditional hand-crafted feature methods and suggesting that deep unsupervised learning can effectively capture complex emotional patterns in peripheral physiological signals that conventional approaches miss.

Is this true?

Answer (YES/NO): YES